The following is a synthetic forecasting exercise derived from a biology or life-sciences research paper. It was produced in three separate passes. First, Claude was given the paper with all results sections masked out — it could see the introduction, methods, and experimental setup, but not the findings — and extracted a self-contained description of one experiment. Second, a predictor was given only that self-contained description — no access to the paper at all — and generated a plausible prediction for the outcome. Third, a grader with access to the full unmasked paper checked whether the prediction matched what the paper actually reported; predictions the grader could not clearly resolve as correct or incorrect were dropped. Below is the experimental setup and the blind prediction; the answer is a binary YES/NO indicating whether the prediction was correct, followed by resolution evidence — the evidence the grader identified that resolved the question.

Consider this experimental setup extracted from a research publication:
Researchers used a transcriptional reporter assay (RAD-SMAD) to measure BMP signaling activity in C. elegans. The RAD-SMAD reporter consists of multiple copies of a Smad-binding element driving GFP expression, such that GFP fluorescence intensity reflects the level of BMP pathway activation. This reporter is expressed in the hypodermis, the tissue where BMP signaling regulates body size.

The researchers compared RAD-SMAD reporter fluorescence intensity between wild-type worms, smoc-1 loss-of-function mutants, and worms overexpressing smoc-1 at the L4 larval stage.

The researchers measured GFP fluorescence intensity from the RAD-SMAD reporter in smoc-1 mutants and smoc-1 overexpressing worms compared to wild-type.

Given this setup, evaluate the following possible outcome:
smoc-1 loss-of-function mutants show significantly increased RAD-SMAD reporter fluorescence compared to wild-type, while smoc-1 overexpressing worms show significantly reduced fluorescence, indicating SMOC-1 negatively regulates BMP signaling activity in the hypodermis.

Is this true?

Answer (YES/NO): NO